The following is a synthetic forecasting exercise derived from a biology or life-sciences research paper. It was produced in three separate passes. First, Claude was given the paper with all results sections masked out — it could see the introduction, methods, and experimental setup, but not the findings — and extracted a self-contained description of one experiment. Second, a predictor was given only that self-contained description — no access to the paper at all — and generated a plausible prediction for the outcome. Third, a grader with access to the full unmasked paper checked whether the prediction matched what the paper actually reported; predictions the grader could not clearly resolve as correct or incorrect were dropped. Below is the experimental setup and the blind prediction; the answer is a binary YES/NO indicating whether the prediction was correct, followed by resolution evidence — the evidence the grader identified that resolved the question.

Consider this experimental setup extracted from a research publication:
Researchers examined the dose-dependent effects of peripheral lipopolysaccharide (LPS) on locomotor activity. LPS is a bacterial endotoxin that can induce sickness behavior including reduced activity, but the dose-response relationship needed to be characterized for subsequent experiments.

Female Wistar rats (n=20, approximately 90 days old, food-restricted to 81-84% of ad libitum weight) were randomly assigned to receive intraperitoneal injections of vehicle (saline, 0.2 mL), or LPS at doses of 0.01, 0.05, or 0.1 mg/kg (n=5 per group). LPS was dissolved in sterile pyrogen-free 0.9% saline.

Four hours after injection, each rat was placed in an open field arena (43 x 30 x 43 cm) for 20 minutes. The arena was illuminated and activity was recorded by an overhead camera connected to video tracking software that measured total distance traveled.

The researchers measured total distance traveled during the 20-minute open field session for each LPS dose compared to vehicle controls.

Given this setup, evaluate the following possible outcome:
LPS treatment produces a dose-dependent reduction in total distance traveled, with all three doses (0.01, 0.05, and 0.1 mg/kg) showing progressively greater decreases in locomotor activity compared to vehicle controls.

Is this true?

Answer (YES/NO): NO